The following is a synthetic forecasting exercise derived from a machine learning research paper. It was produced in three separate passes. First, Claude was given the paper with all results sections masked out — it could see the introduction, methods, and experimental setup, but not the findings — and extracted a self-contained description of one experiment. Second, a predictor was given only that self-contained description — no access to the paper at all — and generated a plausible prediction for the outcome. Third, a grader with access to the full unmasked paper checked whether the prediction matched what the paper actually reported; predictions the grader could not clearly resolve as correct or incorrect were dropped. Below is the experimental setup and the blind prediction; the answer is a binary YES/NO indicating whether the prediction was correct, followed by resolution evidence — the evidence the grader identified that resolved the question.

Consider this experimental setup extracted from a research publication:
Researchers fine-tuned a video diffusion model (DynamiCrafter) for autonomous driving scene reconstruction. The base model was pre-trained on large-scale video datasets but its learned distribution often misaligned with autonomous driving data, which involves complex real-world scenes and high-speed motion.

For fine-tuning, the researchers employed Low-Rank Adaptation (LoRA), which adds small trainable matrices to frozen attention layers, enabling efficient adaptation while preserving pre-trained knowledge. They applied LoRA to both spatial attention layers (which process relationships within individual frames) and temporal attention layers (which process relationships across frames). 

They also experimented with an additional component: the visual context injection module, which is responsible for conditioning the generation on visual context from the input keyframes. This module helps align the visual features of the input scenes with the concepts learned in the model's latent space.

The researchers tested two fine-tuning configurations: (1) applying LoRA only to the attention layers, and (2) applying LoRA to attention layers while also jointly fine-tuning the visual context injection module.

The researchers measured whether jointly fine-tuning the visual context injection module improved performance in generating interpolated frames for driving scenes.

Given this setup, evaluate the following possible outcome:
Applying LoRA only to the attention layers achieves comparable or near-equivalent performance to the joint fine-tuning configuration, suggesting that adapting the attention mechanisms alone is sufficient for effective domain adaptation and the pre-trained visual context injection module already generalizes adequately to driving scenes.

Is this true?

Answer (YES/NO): NO